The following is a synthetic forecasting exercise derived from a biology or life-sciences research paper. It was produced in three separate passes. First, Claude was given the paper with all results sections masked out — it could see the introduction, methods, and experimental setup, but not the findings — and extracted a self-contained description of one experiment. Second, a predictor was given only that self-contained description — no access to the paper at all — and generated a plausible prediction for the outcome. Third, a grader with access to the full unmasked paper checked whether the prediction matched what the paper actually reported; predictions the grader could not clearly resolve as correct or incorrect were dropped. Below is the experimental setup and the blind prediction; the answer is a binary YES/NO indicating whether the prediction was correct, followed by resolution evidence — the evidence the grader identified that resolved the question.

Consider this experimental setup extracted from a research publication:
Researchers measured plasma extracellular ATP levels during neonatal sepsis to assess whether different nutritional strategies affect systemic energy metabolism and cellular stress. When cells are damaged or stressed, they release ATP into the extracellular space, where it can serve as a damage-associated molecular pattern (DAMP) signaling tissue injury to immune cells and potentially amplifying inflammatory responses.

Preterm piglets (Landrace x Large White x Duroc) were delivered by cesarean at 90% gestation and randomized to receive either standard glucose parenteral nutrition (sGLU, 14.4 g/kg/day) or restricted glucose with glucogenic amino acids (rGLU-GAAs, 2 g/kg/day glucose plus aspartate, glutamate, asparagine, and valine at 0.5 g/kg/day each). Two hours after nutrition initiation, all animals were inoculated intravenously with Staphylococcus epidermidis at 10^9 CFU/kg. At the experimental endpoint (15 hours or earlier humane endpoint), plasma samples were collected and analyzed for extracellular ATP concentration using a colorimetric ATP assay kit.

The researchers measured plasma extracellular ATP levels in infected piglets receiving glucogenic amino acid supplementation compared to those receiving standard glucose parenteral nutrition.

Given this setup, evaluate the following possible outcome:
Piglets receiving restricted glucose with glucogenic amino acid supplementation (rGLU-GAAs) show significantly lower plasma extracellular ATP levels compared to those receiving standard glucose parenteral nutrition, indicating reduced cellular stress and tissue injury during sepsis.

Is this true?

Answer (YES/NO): NO